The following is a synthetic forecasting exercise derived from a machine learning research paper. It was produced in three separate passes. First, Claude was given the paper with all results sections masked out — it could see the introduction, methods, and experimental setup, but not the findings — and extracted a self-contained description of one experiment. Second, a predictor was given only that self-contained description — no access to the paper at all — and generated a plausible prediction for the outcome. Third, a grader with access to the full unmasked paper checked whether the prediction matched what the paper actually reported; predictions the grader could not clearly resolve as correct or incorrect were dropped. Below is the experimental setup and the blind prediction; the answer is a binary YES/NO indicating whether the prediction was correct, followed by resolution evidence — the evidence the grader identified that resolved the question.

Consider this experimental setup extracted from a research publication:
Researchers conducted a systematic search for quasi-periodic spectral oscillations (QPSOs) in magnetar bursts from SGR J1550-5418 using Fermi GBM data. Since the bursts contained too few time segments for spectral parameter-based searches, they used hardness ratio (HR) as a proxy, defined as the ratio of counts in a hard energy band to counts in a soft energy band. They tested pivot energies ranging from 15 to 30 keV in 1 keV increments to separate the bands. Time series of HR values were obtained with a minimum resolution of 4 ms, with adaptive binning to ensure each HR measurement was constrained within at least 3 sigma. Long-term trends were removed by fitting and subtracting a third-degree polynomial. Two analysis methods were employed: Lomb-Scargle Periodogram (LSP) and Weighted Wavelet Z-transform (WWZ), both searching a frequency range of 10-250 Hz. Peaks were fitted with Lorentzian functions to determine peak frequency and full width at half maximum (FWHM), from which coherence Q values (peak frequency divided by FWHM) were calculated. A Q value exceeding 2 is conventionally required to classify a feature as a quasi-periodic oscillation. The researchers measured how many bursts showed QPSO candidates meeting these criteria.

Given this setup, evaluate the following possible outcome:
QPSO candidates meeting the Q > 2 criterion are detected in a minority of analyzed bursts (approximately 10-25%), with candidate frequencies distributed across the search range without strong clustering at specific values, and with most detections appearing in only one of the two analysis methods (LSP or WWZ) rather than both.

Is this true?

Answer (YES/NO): NO